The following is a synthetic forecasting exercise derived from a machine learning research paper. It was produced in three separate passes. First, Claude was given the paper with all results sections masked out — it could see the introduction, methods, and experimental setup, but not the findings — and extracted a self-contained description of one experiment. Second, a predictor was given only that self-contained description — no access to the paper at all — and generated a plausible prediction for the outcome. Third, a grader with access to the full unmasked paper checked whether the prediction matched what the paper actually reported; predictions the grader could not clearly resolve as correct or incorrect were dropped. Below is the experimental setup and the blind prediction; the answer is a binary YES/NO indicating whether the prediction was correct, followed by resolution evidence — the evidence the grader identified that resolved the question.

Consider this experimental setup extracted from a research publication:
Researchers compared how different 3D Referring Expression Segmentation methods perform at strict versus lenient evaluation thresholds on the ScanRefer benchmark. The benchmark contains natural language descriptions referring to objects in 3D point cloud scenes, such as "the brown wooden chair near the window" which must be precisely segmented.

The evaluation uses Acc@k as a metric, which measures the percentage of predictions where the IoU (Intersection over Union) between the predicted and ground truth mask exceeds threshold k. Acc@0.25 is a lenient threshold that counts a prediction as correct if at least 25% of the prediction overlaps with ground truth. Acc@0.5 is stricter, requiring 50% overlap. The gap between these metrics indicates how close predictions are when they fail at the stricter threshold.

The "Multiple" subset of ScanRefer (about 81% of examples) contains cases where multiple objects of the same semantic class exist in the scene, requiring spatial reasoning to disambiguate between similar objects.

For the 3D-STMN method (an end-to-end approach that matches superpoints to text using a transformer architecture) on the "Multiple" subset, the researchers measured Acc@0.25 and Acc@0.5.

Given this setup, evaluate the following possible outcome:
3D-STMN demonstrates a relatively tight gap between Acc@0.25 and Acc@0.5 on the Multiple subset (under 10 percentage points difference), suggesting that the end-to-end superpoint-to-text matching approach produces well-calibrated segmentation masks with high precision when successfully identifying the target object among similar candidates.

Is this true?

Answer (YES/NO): NO